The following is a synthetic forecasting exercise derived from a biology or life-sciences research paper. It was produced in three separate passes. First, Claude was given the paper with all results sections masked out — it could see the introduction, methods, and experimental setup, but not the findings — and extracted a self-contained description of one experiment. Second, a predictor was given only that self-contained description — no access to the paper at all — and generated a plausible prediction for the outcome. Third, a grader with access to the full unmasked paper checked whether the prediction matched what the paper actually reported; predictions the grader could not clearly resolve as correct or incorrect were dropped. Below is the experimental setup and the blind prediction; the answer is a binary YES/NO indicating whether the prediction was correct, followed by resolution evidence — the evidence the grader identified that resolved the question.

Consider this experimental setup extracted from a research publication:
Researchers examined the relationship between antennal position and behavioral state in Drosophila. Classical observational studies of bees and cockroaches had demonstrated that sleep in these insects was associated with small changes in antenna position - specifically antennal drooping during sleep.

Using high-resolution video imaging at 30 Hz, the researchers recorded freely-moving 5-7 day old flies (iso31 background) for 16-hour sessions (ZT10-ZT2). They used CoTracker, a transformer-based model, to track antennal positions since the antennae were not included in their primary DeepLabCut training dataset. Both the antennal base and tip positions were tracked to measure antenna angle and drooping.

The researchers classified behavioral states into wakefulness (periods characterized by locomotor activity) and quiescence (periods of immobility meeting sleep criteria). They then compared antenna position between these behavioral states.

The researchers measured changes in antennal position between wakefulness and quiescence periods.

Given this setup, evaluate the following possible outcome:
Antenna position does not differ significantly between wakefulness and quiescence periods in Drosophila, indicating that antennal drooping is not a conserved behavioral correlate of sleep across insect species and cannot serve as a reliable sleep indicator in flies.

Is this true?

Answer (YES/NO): NO